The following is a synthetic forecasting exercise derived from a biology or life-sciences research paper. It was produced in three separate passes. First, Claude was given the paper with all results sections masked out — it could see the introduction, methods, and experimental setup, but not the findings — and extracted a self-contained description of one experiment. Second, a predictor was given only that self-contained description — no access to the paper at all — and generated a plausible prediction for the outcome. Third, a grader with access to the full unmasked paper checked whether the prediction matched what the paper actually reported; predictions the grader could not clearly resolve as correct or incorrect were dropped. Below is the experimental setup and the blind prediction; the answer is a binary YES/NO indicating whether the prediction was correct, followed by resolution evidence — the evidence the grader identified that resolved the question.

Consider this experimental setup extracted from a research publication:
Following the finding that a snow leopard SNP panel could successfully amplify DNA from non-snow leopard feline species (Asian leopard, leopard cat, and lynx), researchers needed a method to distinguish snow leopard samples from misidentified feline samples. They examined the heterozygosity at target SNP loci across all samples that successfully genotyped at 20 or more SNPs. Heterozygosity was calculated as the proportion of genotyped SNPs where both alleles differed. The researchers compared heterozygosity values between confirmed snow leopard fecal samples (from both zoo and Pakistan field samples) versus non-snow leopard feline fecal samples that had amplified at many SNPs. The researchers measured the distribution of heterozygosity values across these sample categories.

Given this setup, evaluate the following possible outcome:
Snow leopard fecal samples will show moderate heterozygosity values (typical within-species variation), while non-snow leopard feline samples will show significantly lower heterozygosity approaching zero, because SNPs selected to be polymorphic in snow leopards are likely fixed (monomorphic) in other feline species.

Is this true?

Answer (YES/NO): YES